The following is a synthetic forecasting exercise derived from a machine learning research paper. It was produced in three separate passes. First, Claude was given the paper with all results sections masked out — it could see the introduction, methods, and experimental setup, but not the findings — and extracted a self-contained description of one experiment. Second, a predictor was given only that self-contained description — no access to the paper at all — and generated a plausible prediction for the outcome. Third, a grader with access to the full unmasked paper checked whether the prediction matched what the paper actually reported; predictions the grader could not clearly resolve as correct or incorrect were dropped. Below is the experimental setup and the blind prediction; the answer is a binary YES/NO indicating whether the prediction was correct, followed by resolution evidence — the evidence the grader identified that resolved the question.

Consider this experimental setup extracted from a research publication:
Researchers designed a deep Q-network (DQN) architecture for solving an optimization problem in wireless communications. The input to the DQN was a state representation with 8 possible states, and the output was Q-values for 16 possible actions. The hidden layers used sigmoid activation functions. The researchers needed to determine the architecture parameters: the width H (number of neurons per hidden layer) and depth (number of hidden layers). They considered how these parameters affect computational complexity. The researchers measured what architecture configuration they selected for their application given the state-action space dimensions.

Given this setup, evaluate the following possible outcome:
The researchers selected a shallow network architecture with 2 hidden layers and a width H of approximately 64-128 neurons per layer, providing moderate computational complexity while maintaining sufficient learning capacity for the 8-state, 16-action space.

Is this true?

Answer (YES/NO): NO